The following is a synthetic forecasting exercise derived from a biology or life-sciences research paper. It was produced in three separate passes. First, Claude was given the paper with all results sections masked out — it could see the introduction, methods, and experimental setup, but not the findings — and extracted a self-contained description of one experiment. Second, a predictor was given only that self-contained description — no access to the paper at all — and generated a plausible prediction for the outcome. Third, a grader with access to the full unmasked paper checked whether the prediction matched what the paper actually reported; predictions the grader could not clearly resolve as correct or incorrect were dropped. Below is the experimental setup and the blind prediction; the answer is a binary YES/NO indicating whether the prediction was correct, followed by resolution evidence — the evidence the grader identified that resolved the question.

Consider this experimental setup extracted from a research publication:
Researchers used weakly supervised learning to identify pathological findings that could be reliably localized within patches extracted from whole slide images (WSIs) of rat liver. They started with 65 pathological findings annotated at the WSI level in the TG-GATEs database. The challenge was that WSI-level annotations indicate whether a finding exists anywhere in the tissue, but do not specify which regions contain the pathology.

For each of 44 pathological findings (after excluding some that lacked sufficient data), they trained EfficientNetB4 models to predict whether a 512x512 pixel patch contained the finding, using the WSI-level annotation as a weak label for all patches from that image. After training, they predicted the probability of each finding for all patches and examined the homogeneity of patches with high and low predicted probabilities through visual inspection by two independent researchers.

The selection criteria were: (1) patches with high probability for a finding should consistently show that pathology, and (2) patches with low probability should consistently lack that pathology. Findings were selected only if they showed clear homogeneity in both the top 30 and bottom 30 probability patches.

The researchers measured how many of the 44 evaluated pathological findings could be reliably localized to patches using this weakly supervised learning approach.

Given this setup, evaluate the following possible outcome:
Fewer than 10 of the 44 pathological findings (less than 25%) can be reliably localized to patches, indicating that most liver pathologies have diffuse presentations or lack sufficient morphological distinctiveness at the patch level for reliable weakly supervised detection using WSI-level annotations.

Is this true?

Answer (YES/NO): YES